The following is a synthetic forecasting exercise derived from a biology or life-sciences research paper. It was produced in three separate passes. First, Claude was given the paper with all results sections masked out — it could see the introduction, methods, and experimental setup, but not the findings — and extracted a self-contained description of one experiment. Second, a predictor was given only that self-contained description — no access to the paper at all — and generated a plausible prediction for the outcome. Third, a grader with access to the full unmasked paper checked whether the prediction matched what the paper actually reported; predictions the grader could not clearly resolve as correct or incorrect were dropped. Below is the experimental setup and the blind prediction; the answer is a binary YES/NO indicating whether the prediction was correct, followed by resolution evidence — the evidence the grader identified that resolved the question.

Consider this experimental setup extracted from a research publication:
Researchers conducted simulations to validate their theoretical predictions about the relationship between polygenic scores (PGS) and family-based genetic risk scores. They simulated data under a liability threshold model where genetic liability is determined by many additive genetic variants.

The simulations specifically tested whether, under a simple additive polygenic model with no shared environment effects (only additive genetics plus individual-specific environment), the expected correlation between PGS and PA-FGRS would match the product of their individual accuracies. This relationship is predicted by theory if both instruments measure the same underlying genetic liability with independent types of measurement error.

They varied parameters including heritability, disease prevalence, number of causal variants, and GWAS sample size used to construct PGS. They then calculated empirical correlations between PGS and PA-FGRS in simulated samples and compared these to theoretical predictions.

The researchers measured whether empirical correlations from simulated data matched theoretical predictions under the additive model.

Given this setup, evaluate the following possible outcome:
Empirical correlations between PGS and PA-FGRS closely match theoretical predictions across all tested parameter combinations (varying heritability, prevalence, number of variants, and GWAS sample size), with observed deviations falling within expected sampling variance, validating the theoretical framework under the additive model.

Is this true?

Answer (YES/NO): NO